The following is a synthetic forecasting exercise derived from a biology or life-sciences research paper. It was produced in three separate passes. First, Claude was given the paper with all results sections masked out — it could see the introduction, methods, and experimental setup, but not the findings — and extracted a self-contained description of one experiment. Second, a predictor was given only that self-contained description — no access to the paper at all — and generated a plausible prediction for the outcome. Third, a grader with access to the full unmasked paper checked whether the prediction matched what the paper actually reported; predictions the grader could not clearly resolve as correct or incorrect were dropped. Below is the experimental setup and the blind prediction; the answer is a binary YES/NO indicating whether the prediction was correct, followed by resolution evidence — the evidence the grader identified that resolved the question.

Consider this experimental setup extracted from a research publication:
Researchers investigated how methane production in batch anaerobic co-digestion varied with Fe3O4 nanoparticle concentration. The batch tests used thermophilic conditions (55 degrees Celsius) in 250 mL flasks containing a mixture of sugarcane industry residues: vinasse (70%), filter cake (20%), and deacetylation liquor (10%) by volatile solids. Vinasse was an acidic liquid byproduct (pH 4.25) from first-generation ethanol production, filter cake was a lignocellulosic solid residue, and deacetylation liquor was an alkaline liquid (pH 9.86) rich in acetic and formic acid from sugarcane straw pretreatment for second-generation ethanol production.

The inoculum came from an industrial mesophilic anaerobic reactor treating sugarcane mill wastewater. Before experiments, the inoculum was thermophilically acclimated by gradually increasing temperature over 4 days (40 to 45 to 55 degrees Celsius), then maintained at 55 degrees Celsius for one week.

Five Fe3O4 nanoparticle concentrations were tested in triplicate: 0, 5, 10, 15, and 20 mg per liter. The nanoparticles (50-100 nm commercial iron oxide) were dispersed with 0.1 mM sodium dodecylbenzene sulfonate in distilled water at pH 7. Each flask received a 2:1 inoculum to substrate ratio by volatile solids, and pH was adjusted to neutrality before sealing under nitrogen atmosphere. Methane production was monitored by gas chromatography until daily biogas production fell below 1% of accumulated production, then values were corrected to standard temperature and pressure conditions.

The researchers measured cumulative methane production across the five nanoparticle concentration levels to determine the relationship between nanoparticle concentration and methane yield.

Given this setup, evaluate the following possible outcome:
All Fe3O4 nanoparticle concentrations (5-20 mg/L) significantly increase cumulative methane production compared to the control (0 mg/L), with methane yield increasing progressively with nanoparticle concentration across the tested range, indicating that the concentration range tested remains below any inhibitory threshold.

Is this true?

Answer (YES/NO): NO